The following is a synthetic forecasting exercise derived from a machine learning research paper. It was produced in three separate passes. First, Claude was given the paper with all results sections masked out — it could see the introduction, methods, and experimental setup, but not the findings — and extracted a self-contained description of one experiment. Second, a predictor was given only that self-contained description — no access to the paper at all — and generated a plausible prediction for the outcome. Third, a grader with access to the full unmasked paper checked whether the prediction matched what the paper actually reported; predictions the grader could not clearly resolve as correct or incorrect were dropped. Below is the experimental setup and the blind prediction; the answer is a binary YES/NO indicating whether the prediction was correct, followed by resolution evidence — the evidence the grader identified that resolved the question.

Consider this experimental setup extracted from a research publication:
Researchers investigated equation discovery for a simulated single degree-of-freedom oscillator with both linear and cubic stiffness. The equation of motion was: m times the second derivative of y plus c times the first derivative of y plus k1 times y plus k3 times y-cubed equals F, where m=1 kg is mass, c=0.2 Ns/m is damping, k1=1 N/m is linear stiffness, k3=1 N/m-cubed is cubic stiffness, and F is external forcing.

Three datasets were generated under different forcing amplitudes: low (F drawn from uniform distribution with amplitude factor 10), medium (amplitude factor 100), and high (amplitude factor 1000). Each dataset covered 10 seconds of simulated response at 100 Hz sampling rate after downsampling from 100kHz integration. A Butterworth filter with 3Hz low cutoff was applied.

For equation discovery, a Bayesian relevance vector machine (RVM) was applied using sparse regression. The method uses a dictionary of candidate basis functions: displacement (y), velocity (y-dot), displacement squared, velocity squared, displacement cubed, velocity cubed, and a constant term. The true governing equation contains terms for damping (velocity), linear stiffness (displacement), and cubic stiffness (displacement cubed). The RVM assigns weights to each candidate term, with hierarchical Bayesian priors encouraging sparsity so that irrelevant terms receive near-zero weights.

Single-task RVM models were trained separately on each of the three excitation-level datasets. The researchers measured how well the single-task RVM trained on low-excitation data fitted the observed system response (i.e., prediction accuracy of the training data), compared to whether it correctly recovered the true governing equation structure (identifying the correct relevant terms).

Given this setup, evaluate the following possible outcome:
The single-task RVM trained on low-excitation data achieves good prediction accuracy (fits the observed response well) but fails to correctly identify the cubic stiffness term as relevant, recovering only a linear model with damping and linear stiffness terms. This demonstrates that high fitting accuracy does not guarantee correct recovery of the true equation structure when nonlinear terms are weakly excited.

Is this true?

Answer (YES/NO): NO